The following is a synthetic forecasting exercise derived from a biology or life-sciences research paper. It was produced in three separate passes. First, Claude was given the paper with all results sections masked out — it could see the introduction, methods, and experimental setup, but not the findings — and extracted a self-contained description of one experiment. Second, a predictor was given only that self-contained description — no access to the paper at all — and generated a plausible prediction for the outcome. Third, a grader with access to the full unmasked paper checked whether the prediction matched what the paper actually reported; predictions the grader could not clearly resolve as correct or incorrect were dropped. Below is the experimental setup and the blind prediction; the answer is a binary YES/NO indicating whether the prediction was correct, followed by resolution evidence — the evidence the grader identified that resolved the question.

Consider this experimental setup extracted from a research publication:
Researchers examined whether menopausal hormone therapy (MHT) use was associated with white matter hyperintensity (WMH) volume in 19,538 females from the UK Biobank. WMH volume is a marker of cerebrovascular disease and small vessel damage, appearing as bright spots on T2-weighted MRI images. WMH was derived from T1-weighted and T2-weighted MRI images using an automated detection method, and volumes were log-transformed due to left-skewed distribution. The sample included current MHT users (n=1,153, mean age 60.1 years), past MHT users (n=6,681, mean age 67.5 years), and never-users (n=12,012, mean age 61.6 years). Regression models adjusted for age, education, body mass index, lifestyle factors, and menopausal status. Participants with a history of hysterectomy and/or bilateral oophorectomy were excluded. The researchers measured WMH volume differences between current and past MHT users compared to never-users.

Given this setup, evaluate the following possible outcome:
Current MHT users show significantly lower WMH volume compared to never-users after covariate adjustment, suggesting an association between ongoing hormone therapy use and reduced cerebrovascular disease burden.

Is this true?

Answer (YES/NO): NO